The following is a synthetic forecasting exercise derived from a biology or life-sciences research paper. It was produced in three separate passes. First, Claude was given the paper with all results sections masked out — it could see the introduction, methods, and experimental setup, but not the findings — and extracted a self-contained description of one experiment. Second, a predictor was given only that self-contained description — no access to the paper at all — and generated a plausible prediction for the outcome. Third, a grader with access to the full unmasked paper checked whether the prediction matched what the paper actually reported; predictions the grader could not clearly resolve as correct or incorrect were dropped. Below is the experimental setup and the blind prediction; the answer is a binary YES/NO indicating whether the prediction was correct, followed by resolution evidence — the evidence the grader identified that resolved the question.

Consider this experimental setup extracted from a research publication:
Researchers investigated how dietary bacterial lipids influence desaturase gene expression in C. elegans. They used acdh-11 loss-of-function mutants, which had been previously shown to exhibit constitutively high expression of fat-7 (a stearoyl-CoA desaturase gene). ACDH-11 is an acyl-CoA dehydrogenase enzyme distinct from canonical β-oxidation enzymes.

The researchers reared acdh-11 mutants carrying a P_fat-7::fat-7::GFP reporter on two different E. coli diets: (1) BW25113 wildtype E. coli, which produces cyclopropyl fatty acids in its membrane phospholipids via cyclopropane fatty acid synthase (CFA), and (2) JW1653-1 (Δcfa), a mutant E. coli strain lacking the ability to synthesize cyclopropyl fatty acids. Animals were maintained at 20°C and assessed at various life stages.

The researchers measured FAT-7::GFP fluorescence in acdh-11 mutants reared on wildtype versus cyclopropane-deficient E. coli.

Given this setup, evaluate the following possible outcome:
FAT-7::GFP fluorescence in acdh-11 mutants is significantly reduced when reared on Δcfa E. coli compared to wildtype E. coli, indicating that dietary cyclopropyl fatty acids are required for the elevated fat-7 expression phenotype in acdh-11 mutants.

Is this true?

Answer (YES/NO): YES